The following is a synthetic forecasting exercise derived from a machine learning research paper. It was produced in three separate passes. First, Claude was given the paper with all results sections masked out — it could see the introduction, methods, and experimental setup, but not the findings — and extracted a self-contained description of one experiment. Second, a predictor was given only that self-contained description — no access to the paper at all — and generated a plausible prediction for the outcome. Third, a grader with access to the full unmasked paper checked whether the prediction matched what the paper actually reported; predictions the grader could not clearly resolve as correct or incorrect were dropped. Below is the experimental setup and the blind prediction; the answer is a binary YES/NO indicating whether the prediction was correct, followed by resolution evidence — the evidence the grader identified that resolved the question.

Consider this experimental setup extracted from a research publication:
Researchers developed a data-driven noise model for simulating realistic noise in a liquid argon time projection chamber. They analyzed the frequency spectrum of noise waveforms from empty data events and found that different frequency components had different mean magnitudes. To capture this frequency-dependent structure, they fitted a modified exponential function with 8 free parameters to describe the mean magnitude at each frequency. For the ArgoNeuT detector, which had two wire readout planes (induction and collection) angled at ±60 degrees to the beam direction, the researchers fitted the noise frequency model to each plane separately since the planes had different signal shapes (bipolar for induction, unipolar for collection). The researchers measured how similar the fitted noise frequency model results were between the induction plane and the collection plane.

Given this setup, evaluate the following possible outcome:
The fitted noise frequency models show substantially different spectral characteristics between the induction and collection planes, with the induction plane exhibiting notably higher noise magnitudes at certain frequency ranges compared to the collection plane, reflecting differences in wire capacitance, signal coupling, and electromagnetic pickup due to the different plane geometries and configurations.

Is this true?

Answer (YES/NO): NO